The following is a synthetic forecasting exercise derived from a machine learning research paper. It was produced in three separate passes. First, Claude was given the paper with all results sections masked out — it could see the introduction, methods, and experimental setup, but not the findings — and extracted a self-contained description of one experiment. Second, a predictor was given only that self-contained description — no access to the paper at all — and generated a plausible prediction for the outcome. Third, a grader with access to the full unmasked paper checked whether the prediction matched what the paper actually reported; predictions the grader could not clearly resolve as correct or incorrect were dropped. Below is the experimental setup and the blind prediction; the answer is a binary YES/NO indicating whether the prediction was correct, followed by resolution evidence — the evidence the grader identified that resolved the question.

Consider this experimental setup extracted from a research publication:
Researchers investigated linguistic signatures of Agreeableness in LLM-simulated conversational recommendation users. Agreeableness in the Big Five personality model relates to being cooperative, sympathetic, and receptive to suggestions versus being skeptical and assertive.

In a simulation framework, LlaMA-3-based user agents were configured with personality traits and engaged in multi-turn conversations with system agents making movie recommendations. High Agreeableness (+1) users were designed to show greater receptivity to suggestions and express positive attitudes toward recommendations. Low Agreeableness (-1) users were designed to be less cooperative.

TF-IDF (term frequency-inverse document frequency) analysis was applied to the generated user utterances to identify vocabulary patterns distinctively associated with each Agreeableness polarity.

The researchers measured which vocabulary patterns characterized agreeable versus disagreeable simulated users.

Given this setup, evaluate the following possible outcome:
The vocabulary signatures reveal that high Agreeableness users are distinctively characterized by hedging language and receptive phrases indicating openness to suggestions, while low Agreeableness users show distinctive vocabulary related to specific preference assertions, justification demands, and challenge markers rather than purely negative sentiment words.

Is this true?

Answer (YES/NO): NO